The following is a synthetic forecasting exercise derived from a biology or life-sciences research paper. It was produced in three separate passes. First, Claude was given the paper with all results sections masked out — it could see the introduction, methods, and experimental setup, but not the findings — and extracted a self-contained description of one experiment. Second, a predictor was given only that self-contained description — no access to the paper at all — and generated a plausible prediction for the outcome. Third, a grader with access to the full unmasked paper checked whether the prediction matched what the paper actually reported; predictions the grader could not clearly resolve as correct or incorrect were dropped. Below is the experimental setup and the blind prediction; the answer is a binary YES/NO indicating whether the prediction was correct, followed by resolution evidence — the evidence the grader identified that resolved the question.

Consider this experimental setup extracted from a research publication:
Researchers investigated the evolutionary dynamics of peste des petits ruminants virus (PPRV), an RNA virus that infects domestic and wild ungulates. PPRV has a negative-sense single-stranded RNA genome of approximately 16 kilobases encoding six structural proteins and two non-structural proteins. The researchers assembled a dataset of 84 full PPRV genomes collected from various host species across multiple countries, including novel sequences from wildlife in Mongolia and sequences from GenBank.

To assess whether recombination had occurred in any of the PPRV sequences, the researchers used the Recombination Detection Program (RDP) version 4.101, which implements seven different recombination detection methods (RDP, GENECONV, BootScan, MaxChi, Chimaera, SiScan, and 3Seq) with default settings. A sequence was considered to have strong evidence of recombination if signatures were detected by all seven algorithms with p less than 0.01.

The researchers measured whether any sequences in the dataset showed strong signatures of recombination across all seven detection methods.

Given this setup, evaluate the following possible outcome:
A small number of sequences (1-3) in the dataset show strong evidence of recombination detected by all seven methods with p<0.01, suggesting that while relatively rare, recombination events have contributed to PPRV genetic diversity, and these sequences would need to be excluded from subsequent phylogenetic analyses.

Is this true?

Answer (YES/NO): NO